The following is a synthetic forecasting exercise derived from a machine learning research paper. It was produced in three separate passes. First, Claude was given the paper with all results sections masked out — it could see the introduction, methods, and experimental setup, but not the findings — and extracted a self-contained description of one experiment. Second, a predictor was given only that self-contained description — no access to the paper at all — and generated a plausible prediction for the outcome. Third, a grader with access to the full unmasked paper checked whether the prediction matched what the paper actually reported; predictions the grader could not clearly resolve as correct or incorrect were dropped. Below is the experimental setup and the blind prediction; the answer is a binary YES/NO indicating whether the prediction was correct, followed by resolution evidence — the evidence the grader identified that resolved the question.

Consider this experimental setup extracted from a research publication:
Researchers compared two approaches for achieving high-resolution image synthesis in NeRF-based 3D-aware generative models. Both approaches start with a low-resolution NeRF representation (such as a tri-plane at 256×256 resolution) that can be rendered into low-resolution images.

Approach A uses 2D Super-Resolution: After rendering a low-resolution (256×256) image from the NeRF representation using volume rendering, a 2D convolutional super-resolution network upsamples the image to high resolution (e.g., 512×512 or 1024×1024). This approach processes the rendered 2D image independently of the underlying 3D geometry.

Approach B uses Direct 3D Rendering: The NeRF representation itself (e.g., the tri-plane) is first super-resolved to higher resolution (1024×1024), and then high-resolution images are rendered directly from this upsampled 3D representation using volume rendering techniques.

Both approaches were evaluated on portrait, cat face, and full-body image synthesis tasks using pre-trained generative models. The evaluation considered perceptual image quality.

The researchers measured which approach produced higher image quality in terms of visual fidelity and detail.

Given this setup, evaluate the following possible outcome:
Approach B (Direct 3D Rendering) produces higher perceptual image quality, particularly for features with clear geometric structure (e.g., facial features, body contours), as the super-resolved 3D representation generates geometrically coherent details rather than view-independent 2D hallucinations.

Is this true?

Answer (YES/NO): NO